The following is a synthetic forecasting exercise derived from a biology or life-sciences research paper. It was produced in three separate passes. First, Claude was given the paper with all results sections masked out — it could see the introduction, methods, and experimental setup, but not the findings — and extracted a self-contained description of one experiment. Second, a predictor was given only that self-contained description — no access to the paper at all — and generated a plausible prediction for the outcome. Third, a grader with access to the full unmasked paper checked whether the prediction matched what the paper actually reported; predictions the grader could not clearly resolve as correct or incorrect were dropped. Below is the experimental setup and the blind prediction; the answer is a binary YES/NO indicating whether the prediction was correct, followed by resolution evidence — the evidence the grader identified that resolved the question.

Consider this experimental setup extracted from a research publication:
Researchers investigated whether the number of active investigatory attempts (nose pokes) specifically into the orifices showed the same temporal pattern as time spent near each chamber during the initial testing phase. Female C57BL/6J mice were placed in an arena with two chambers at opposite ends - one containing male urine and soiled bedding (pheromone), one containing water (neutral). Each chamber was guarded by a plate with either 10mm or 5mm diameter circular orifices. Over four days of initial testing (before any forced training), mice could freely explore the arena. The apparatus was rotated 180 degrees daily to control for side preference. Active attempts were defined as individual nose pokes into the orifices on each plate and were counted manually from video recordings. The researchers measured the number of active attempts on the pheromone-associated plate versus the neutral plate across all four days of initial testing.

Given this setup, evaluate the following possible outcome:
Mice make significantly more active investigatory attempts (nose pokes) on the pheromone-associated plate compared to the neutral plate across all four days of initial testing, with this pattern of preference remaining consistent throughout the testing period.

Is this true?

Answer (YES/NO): NO